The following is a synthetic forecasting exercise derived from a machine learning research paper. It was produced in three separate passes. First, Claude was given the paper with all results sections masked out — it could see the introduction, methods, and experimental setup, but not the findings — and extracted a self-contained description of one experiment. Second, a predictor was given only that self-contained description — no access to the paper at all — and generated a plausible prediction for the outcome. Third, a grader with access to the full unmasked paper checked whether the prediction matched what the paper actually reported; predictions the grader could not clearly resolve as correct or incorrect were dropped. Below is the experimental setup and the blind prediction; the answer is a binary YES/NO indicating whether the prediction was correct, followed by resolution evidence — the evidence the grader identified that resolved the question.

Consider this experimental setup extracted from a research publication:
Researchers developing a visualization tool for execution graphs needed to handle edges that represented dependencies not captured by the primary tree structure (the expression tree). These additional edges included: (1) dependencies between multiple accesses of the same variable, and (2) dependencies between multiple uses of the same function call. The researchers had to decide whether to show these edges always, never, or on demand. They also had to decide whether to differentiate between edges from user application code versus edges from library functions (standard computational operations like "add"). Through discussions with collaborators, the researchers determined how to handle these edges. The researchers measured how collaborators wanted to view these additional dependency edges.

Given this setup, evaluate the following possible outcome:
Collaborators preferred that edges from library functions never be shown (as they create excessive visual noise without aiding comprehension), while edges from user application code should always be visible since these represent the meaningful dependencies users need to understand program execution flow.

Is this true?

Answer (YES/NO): NO